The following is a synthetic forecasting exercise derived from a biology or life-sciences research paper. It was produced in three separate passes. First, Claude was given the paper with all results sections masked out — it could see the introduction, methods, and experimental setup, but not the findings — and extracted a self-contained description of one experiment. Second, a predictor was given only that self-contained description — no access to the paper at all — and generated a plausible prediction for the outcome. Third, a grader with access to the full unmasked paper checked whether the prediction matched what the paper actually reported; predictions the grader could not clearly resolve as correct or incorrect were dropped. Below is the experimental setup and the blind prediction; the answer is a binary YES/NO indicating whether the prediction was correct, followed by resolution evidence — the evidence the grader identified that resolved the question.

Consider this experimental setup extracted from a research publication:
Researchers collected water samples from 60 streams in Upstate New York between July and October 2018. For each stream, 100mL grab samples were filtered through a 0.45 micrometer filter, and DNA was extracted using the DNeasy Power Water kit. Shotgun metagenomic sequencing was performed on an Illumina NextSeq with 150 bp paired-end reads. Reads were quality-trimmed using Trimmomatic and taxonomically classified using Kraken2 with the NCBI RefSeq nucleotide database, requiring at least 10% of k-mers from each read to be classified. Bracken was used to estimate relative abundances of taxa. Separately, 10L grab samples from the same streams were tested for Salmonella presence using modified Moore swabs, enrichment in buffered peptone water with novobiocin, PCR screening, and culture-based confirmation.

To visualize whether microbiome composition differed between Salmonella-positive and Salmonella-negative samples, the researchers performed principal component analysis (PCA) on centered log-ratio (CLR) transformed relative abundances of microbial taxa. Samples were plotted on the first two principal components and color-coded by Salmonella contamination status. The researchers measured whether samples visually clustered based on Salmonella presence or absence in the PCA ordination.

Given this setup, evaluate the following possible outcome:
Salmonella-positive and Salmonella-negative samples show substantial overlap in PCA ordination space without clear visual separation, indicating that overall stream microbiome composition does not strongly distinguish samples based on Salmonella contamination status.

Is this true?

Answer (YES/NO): YES